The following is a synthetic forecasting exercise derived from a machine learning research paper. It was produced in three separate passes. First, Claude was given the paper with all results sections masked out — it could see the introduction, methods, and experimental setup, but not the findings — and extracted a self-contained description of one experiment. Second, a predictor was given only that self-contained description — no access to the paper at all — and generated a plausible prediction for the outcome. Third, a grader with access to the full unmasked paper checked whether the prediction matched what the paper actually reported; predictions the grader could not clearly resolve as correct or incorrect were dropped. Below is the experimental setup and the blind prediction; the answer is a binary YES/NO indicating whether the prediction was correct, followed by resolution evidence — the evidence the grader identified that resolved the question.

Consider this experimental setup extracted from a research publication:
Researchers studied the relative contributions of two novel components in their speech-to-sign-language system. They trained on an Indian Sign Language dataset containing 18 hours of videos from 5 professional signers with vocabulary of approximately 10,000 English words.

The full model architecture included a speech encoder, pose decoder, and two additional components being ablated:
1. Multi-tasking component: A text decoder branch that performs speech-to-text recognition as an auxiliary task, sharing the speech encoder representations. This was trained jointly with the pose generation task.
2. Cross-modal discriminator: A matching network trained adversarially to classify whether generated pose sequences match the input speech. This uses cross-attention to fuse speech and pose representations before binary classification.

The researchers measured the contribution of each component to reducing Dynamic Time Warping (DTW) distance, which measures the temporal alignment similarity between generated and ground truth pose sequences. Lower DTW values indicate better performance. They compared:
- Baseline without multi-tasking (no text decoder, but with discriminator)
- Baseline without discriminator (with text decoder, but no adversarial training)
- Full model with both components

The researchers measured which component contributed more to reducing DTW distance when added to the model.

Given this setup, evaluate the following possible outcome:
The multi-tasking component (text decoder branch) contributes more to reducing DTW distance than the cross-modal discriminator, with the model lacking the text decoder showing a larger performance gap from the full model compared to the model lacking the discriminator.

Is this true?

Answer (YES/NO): YES